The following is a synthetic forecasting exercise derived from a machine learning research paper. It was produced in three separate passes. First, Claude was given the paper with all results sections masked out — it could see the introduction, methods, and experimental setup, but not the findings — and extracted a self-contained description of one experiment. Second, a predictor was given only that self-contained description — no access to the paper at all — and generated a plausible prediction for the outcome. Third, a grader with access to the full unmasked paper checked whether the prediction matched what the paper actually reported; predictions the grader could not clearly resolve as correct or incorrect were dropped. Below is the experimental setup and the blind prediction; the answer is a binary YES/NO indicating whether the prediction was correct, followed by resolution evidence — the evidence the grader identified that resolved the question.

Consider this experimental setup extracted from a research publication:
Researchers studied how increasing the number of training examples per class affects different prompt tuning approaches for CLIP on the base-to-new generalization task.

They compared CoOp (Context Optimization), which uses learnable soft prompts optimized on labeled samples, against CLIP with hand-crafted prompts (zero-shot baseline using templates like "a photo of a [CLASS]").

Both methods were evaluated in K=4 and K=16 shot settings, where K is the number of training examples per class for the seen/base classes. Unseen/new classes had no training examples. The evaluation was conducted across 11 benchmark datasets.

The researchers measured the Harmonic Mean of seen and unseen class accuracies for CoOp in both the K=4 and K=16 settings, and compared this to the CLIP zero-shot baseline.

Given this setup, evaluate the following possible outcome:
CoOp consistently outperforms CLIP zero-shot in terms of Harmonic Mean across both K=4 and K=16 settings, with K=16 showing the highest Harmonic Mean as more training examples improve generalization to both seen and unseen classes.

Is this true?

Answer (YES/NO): NO